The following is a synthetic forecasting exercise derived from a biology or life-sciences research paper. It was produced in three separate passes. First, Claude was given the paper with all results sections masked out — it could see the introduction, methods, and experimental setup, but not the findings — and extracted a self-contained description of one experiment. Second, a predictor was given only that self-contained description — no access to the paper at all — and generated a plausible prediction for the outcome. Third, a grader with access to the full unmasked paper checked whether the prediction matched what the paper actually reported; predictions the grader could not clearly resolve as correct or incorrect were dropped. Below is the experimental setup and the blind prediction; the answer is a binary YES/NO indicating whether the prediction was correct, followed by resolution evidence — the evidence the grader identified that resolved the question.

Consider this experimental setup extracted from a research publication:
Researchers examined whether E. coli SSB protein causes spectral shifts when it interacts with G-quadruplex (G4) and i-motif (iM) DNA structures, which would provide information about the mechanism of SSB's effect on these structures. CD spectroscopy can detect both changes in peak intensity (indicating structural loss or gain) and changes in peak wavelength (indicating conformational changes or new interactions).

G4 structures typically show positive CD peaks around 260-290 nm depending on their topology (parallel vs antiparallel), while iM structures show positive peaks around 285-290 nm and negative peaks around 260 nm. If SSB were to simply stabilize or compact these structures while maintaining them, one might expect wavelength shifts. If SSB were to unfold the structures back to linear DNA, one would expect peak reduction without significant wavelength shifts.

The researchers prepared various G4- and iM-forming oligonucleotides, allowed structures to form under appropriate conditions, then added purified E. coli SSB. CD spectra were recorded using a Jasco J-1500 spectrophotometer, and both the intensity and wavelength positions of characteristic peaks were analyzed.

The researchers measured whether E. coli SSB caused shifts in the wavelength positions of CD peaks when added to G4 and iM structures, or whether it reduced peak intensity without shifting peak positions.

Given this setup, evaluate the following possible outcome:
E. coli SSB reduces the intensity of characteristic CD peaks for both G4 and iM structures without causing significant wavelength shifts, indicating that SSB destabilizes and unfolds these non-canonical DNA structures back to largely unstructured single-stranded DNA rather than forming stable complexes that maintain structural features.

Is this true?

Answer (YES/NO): YES